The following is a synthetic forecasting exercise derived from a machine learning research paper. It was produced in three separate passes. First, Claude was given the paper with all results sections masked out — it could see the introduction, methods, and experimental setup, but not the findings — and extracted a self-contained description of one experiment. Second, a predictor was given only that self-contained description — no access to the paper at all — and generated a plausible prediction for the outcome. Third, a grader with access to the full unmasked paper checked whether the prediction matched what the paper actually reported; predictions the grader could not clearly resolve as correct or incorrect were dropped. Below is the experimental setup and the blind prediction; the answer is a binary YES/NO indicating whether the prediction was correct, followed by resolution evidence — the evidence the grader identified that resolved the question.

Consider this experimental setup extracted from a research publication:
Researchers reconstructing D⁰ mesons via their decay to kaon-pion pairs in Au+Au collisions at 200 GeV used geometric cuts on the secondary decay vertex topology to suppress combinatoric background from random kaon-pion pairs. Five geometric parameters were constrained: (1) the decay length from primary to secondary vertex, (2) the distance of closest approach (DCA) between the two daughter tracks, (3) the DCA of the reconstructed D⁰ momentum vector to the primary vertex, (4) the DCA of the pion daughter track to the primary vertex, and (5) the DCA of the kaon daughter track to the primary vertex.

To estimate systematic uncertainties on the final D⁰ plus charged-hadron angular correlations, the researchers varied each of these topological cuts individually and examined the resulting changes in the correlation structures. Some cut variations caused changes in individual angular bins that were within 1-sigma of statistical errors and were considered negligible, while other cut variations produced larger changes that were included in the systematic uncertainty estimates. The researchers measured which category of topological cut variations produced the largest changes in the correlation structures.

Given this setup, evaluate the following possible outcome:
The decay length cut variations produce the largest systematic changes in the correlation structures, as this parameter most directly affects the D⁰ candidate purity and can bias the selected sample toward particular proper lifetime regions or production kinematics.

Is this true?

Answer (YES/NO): NO